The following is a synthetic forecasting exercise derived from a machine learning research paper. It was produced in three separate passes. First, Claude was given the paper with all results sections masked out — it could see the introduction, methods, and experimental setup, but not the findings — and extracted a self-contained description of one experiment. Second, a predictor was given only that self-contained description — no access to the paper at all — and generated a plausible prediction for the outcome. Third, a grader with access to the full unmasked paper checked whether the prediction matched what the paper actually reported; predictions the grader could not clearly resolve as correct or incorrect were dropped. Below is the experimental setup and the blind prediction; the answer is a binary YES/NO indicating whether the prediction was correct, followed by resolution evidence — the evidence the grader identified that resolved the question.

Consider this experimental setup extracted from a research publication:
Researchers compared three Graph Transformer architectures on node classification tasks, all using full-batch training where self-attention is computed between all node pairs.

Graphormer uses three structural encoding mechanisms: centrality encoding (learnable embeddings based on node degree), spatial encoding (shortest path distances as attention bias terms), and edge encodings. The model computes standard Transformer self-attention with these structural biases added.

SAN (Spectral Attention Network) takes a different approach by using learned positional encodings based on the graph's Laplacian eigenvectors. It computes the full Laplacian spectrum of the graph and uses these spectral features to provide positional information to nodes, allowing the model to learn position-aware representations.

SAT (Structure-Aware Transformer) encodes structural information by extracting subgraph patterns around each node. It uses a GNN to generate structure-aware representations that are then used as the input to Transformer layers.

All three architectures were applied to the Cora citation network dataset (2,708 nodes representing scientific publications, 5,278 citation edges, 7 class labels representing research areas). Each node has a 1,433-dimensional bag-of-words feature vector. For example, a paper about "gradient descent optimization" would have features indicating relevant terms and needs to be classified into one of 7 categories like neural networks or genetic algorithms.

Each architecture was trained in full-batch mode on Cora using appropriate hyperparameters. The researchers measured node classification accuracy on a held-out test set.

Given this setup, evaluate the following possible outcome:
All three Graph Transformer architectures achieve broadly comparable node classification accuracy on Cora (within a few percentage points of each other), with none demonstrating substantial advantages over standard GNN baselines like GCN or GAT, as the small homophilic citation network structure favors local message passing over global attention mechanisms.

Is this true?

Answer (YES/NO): NO